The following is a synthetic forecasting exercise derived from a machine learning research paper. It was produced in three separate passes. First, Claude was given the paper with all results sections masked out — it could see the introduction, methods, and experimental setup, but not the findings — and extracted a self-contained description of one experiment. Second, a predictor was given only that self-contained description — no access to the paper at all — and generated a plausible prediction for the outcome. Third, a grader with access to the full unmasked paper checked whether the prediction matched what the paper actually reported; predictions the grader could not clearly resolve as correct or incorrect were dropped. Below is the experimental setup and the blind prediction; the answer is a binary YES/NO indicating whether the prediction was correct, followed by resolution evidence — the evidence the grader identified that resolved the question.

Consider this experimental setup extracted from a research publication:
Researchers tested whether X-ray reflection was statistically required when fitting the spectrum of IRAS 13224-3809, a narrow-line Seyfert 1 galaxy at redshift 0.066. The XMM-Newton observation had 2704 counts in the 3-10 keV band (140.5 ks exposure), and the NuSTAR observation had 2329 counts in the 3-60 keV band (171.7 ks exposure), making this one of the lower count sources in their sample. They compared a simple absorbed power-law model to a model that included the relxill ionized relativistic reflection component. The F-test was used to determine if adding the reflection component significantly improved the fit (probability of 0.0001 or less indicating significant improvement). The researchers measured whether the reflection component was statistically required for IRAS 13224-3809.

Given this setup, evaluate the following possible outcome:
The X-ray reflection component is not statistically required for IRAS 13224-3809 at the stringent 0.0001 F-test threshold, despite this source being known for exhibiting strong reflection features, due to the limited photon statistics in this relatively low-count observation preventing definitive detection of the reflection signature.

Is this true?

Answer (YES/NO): NO